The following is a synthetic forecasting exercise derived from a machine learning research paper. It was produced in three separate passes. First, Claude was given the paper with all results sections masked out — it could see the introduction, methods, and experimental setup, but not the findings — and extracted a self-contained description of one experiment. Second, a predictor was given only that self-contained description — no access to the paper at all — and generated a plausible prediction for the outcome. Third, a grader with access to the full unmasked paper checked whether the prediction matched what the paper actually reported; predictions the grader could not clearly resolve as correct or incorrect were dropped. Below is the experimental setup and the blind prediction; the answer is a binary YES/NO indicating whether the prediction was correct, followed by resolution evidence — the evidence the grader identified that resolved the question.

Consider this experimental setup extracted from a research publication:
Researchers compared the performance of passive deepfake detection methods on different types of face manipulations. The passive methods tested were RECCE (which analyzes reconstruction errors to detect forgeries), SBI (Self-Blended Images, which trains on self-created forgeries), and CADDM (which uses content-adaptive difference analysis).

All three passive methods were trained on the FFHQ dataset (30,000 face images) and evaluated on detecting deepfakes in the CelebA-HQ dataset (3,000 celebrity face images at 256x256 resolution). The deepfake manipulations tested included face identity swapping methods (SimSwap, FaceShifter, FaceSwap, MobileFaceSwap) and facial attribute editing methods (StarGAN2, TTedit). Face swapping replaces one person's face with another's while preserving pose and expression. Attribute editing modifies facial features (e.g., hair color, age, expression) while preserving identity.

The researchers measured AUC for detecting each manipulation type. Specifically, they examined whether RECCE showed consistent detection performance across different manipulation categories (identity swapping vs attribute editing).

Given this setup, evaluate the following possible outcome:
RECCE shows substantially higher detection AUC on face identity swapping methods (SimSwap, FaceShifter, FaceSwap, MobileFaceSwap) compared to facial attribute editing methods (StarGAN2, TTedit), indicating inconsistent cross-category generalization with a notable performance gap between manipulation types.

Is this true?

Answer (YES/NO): YES